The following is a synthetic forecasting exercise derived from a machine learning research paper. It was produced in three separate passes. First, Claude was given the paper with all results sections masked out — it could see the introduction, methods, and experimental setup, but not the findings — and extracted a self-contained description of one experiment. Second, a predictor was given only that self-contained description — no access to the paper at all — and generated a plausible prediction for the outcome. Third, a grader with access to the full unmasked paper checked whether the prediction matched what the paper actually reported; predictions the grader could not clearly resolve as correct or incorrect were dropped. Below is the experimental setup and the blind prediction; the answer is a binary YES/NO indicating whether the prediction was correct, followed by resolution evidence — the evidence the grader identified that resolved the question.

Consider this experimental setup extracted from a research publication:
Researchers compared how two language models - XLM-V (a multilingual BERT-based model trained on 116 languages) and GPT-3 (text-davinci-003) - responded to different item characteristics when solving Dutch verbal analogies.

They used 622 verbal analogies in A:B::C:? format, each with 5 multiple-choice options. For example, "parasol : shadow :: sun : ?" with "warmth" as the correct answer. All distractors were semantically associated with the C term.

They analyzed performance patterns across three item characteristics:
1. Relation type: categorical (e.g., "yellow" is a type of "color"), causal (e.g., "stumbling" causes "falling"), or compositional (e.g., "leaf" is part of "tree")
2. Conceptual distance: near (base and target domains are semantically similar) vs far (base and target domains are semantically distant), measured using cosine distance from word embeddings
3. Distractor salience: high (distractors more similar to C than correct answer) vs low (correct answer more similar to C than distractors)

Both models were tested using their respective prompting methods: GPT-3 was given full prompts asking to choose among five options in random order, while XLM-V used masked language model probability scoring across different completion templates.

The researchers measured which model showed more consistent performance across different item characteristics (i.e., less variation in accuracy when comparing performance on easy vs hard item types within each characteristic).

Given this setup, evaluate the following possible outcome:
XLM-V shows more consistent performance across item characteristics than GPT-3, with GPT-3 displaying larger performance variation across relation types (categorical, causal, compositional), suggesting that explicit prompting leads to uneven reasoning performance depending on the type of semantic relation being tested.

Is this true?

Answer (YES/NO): YES